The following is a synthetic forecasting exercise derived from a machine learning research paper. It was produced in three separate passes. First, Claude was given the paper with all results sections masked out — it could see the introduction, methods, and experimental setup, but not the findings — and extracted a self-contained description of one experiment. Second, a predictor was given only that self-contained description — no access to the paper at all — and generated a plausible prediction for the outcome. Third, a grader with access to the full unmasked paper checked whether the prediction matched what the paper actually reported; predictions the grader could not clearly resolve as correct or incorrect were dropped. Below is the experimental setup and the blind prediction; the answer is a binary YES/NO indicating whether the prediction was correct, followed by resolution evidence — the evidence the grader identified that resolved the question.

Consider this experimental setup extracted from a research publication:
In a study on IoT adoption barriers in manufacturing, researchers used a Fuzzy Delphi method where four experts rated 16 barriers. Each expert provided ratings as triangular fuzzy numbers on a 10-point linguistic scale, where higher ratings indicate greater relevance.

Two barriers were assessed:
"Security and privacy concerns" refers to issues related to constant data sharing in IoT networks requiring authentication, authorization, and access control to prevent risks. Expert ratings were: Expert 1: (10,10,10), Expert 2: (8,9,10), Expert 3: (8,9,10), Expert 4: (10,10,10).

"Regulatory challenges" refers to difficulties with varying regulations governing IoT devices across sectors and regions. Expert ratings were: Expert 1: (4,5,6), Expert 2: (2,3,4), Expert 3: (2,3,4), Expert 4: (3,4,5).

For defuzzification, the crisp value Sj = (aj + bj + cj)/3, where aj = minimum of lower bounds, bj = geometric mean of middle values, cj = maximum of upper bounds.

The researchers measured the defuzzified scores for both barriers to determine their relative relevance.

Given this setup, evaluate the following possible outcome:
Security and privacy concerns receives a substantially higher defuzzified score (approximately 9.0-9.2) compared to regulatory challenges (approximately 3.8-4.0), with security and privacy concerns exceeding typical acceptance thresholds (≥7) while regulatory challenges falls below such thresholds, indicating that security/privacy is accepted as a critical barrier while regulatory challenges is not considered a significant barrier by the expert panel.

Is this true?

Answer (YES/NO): YES